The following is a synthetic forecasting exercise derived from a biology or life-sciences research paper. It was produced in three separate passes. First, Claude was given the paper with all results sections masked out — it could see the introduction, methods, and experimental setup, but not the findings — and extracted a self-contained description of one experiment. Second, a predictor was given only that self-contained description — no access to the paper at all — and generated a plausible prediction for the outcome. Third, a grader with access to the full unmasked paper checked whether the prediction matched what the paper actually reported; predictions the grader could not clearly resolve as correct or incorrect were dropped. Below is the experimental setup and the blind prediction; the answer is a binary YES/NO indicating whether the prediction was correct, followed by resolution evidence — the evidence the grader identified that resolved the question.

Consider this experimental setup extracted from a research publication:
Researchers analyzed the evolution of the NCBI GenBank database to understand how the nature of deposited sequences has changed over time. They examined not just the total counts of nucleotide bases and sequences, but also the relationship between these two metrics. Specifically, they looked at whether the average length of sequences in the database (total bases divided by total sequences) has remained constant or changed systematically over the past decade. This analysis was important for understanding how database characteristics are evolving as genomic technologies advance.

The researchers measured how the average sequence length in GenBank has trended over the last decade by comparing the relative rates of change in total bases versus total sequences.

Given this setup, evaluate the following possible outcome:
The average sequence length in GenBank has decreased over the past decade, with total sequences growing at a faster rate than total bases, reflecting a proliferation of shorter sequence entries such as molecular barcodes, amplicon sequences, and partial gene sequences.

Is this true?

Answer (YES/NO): NO